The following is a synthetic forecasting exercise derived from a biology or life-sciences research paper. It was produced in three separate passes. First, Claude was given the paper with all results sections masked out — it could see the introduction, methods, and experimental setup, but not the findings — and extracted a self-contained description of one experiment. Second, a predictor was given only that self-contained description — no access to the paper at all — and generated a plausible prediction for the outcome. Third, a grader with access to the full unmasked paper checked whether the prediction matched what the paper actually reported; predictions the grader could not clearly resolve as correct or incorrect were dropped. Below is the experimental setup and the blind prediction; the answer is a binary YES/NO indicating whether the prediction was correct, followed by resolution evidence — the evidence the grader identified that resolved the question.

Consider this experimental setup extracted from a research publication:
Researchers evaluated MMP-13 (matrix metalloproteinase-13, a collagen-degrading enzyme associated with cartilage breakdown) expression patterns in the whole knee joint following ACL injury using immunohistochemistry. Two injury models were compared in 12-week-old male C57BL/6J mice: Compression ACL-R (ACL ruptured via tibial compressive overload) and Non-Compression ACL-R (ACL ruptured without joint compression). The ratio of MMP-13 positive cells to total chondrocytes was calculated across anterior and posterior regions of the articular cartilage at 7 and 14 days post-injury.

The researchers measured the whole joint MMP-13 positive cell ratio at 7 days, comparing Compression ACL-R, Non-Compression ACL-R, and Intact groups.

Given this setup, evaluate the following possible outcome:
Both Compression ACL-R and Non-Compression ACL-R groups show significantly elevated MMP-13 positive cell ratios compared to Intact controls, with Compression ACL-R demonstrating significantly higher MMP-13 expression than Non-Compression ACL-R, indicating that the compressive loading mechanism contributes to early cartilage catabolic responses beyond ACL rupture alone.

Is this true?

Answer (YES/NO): YES